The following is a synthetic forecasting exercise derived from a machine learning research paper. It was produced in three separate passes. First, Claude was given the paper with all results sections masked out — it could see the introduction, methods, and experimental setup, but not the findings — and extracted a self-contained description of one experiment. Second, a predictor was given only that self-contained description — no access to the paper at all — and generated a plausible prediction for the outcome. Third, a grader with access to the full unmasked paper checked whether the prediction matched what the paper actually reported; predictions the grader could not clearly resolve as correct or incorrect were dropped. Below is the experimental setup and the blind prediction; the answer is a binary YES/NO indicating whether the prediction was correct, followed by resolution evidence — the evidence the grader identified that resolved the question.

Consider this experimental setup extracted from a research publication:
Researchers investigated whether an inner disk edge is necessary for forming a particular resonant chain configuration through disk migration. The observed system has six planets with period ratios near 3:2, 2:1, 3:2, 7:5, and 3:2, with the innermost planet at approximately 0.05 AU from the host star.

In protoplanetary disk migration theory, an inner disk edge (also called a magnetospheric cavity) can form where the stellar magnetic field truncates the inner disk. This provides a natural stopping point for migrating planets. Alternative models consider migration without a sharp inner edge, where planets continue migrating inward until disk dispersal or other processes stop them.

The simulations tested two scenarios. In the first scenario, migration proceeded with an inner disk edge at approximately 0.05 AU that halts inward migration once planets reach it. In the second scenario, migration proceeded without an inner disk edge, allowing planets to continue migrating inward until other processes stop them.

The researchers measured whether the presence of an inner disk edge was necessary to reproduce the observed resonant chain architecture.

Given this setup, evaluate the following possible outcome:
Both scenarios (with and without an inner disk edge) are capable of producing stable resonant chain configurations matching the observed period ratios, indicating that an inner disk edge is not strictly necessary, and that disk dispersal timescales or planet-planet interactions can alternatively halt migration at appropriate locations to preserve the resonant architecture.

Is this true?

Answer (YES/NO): NO